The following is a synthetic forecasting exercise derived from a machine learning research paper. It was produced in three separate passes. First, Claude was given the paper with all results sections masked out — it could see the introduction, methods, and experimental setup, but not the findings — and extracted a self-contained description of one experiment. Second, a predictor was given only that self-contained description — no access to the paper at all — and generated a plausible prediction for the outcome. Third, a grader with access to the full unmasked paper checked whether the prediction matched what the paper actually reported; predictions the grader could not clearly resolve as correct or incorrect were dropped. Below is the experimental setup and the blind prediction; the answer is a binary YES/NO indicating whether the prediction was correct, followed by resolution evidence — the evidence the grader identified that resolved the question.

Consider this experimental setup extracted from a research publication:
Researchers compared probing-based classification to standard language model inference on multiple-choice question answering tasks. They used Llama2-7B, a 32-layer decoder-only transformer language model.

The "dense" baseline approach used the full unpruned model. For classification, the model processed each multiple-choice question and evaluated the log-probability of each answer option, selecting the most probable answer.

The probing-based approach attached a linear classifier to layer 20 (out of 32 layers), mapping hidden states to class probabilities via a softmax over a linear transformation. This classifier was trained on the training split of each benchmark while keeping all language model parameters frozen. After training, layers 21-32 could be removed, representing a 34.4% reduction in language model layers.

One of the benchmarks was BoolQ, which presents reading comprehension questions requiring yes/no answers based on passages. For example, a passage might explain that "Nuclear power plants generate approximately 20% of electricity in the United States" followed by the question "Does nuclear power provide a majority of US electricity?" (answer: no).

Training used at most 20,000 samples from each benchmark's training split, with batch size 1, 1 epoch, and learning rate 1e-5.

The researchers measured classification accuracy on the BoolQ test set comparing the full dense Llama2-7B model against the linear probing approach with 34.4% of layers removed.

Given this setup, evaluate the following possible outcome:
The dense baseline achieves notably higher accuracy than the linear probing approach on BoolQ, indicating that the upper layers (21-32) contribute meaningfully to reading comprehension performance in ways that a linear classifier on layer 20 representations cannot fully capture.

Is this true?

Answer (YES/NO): NO